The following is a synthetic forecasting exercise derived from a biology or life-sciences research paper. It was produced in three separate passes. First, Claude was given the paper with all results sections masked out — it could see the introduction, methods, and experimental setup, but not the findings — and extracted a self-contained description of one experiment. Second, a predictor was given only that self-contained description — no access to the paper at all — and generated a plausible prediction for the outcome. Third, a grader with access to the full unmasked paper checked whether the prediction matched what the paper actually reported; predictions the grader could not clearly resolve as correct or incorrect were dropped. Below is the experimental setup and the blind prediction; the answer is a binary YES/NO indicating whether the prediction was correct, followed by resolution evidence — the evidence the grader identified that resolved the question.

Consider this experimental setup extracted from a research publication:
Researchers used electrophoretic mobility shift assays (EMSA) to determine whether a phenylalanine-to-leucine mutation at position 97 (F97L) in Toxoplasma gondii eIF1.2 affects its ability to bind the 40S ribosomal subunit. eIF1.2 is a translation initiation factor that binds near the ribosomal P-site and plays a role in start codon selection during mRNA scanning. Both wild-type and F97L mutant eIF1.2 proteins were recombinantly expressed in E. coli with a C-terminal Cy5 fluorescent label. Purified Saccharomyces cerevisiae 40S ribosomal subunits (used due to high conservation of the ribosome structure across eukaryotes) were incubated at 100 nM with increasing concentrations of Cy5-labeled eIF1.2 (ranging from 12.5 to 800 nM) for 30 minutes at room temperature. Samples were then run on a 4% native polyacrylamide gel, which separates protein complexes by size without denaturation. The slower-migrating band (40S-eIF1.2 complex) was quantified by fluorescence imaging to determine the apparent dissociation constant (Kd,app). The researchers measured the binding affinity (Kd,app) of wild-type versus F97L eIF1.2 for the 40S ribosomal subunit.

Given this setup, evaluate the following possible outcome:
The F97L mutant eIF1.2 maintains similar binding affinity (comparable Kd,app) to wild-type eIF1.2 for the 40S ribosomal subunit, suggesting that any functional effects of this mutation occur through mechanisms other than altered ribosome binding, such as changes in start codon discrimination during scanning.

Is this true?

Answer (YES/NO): YES